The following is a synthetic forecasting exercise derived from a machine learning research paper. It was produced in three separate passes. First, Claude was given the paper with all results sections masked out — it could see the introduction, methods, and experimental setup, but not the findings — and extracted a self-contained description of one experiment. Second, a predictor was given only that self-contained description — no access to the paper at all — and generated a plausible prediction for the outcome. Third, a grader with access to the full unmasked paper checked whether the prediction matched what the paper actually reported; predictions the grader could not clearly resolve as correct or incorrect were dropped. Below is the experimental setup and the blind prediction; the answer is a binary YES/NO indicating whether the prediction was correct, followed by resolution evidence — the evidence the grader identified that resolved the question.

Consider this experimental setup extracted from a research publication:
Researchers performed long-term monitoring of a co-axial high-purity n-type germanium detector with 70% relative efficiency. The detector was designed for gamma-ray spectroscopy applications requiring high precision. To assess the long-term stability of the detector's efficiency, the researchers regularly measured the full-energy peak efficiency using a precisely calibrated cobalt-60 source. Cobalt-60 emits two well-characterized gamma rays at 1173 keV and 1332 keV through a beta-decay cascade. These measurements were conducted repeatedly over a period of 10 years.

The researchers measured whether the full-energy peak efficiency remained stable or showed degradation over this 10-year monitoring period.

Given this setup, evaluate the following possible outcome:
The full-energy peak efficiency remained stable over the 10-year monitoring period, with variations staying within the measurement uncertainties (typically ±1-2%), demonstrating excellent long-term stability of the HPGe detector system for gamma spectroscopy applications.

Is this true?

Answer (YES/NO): YES